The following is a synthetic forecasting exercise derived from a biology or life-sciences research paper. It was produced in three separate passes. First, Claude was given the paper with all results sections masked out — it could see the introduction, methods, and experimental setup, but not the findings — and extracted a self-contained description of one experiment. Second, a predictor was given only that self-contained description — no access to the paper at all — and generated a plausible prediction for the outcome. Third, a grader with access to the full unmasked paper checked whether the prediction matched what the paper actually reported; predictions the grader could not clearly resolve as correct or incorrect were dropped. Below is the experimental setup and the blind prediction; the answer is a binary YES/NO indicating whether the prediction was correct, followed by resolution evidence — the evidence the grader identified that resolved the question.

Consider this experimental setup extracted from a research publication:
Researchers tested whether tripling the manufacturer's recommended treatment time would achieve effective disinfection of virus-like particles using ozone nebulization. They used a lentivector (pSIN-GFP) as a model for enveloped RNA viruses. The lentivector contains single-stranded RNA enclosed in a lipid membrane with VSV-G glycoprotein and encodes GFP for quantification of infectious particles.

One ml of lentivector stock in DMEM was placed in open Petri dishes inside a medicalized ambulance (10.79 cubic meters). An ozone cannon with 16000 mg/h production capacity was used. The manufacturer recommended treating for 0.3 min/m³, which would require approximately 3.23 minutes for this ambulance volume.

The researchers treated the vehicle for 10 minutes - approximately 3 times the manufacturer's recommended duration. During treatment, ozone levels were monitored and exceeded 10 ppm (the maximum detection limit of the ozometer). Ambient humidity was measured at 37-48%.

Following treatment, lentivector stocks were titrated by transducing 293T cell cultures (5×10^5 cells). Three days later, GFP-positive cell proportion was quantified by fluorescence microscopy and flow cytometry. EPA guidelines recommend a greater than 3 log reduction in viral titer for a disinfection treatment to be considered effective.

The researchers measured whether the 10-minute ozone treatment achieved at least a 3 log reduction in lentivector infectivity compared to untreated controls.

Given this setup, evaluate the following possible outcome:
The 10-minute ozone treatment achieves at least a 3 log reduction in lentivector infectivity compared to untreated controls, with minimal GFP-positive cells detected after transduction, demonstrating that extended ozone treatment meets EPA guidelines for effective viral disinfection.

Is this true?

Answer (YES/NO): NO